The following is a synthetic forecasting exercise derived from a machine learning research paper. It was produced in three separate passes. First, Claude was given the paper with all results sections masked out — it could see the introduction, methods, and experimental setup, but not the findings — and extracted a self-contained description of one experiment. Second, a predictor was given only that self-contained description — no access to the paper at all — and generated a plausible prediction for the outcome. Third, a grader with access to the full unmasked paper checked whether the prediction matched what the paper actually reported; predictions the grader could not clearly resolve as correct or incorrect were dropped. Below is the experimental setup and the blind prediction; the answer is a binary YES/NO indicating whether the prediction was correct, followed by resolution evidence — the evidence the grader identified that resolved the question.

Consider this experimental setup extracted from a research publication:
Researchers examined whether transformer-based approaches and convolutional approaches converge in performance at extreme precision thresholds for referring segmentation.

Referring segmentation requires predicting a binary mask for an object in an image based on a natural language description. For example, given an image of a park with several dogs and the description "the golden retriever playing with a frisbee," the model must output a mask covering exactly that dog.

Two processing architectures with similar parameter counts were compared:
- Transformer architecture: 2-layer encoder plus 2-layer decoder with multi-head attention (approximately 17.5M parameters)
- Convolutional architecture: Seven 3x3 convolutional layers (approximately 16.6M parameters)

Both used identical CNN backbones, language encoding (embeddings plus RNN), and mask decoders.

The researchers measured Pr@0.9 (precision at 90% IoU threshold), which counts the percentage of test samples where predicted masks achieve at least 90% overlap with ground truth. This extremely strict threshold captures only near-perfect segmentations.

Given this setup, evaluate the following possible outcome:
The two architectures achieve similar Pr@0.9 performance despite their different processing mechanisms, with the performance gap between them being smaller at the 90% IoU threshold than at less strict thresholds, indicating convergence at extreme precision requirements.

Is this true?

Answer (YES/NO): YES